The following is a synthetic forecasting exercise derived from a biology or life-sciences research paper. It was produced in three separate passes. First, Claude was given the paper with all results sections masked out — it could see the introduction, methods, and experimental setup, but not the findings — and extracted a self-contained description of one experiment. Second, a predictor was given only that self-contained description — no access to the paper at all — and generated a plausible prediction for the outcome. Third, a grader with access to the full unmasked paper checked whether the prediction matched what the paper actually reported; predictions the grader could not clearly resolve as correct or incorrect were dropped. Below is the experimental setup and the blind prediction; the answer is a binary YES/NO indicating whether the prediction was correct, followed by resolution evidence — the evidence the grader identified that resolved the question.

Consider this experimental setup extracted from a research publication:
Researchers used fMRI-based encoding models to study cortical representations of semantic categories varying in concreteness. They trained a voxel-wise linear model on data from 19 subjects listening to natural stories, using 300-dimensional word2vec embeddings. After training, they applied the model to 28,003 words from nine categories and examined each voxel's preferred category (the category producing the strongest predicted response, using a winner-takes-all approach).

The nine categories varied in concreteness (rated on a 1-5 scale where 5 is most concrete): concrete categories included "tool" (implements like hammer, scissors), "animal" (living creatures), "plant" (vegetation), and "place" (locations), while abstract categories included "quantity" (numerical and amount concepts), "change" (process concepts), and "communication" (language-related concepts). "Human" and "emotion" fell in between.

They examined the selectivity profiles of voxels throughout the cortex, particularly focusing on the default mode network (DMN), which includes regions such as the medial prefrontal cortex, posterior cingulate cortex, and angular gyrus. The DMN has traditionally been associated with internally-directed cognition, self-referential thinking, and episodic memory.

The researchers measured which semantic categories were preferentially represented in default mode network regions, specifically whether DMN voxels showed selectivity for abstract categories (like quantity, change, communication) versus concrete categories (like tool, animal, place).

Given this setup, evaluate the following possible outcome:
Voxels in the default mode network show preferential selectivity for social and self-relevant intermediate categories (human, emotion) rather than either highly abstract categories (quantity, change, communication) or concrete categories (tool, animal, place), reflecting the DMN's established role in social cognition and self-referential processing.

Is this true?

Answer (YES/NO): NO